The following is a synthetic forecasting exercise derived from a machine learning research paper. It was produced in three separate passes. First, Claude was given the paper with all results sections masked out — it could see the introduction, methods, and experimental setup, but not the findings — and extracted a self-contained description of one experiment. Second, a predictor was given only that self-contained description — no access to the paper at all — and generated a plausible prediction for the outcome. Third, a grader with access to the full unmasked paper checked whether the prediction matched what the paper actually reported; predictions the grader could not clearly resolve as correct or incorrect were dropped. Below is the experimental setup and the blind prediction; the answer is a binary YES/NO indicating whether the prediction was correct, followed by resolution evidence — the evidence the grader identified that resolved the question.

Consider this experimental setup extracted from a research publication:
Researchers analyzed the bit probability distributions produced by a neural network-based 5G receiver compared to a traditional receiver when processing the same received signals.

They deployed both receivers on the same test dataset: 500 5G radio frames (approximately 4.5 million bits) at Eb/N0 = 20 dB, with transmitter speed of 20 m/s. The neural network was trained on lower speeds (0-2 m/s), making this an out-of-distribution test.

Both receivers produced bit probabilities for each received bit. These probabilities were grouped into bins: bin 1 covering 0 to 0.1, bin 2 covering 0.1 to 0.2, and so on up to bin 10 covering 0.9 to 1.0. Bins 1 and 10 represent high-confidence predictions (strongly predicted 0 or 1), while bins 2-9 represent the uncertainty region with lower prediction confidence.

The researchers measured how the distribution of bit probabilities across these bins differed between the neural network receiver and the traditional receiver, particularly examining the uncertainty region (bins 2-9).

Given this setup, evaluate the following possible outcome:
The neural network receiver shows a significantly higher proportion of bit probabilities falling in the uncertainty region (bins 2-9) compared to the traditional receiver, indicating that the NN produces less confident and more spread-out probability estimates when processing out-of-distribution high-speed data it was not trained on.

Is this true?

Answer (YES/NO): YES